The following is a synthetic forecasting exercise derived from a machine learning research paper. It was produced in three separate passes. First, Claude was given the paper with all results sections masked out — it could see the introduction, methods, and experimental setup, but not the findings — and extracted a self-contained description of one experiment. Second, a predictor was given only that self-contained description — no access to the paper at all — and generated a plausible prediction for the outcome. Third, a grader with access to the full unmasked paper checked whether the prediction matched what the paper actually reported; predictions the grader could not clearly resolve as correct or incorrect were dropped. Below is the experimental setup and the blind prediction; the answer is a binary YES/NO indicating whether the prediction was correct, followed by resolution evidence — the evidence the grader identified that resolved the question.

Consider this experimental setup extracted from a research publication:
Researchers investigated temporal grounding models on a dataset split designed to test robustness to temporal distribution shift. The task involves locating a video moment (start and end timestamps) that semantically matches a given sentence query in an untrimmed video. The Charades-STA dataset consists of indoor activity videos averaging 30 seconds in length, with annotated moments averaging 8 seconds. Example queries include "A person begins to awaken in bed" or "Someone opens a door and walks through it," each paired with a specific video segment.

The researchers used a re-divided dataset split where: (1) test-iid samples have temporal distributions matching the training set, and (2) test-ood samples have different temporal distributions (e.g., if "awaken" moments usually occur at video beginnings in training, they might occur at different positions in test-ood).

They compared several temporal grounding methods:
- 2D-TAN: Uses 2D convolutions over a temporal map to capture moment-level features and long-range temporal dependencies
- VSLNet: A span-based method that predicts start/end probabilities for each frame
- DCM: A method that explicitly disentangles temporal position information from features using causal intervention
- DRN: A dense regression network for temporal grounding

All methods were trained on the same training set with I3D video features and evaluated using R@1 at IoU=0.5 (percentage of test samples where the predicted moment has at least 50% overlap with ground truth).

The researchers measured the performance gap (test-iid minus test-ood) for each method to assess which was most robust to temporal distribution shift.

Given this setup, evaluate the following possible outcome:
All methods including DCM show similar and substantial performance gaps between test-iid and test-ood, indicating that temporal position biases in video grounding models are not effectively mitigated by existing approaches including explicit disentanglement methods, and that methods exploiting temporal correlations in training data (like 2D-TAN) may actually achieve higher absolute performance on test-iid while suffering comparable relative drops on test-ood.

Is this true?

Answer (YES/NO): NO